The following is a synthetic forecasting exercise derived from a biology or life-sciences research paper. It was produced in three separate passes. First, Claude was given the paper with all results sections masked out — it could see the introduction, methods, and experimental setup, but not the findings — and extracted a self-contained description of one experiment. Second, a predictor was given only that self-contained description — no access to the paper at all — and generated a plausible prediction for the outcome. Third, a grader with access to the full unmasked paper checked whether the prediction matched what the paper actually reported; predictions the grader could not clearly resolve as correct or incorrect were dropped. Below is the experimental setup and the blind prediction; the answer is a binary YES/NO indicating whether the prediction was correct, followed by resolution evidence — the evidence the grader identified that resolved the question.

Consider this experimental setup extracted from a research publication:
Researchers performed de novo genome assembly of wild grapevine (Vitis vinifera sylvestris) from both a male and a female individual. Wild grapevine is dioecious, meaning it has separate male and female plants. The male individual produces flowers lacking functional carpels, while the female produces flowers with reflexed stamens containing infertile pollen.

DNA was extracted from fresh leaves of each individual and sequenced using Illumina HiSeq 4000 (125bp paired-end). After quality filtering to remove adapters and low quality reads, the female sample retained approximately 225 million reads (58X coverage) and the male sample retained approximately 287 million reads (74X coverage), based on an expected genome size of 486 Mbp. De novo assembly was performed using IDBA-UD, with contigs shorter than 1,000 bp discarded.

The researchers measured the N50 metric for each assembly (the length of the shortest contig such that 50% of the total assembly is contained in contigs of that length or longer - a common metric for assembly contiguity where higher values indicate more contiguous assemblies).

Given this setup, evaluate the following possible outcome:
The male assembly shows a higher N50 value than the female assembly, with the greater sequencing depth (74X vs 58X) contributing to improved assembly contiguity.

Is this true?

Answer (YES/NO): NO